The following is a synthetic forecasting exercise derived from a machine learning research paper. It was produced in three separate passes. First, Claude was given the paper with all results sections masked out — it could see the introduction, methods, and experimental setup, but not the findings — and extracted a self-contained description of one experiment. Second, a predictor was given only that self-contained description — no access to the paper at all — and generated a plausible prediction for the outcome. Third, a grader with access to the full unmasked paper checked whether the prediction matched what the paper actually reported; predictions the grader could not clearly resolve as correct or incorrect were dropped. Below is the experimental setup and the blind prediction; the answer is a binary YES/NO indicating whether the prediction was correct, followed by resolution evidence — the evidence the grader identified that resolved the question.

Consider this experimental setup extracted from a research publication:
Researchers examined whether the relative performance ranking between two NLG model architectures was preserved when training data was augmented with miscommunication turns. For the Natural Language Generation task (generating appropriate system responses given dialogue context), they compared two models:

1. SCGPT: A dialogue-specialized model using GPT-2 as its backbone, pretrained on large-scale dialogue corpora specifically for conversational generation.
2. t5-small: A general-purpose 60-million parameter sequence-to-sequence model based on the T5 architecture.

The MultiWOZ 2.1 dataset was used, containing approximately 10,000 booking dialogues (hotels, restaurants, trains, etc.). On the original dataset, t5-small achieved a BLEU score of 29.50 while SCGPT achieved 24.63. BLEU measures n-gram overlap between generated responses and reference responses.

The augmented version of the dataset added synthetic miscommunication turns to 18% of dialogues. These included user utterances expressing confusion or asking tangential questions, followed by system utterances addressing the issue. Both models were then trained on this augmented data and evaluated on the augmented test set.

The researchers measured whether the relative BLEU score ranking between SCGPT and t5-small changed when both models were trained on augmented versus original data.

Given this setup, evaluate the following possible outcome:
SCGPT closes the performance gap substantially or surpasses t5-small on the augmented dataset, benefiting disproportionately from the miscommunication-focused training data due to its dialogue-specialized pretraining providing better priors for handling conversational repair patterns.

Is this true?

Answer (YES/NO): NO